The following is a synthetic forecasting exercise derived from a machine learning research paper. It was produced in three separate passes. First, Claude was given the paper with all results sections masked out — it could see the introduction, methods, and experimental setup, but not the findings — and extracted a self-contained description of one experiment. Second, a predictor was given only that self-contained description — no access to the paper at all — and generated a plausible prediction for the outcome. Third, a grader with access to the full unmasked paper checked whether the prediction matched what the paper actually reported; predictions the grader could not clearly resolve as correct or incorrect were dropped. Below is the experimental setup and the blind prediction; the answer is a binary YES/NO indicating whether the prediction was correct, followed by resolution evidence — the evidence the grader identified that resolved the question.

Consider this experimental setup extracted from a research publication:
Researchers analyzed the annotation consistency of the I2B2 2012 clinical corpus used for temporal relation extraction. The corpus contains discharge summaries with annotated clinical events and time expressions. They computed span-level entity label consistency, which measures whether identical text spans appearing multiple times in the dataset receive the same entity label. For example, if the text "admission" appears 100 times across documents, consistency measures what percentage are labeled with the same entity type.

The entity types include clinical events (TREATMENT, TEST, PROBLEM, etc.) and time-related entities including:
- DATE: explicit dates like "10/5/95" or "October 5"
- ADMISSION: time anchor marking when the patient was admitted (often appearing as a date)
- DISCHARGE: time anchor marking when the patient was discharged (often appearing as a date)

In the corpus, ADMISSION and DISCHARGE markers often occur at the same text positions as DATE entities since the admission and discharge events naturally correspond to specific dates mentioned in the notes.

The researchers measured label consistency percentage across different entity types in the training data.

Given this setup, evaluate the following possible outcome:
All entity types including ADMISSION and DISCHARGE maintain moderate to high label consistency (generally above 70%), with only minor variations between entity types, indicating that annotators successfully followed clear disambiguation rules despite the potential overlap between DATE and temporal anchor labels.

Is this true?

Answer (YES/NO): NO